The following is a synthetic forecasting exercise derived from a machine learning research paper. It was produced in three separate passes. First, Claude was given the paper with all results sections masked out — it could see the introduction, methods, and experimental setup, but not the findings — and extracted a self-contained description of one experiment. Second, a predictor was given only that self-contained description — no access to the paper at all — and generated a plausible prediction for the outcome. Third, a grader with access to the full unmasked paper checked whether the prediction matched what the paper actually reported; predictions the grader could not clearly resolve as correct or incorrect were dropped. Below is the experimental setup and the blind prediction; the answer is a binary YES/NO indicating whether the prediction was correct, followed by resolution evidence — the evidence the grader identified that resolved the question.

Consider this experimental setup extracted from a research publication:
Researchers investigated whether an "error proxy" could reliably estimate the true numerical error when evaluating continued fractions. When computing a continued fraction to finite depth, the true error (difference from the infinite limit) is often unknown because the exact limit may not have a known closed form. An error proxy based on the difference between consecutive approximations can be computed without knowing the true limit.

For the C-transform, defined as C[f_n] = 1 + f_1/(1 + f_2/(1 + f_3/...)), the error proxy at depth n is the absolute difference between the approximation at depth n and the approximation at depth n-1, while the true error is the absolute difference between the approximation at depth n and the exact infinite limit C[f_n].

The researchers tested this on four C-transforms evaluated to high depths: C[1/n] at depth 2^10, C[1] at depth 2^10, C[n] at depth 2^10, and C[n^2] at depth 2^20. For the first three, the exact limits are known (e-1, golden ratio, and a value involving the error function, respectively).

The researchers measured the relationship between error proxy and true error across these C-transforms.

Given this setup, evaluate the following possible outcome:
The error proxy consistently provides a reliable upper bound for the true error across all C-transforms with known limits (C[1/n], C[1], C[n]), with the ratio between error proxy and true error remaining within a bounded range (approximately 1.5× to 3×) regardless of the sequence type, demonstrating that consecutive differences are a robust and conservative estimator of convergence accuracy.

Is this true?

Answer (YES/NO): NO